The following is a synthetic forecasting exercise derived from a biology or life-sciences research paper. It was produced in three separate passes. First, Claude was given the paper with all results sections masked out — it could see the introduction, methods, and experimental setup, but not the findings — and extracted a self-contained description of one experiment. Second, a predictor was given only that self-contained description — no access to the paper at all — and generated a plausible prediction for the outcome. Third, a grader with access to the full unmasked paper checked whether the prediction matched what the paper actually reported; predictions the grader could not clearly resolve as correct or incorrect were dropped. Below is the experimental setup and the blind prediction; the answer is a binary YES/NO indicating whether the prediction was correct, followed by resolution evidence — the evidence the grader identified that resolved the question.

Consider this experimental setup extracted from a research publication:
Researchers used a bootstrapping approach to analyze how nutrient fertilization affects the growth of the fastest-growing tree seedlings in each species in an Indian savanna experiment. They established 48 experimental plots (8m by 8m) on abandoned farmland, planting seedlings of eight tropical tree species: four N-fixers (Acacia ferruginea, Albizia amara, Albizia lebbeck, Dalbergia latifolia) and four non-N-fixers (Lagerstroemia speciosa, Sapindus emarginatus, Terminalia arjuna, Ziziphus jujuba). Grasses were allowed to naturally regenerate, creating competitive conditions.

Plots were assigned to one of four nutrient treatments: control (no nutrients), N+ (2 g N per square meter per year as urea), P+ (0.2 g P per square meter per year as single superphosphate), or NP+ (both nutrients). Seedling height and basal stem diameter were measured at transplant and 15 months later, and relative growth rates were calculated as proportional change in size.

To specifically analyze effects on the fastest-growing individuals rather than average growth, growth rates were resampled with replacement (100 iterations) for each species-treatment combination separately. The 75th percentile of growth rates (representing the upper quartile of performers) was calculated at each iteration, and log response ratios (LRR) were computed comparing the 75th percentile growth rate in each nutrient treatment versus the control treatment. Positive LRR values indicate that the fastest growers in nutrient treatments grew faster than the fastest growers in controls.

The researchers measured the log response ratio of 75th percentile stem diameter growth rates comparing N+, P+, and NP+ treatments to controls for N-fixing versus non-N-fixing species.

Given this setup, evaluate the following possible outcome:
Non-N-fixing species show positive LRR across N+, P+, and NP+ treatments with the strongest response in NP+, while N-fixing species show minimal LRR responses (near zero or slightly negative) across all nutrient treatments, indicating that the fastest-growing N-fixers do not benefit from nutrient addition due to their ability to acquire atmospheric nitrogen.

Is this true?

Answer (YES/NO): NO